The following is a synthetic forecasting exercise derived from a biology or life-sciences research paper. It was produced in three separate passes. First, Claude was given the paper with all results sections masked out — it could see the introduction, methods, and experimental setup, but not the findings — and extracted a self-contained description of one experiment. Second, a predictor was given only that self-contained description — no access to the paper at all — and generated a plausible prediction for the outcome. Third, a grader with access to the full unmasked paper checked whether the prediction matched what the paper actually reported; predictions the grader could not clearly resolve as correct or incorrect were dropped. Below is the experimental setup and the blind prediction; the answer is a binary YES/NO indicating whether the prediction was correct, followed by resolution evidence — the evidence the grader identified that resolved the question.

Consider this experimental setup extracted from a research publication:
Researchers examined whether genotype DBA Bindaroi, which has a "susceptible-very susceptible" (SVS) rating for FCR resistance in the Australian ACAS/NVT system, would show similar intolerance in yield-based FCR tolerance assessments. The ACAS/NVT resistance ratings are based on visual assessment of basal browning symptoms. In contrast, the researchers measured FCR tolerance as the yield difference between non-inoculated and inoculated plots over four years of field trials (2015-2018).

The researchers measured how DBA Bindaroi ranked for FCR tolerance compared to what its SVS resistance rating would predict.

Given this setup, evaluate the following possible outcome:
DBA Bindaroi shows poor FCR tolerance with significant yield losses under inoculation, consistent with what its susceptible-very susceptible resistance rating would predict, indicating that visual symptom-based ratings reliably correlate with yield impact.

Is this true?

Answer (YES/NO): NO